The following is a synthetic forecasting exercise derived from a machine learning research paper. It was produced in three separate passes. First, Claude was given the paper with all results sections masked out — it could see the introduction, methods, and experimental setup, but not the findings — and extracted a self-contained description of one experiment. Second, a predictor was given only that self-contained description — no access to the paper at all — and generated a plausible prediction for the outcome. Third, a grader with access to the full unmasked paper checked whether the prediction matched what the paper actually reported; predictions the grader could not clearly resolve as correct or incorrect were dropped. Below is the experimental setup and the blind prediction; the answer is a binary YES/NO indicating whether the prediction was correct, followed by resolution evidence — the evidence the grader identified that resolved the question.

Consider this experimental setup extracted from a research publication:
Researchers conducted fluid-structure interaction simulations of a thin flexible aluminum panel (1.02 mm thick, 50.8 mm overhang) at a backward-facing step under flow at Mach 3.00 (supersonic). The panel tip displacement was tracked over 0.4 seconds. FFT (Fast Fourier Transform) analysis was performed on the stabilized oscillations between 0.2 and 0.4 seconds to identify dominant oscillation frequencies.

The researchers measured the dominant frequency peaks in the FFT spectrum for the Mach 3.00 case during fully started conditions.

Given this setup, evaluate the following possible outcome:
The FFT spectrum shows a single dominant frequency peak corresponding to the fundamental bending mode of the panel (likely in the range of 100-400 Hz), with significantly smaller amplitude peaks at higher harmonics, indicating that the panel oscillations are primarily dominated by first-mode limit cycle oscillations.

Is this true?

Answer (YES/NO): NO